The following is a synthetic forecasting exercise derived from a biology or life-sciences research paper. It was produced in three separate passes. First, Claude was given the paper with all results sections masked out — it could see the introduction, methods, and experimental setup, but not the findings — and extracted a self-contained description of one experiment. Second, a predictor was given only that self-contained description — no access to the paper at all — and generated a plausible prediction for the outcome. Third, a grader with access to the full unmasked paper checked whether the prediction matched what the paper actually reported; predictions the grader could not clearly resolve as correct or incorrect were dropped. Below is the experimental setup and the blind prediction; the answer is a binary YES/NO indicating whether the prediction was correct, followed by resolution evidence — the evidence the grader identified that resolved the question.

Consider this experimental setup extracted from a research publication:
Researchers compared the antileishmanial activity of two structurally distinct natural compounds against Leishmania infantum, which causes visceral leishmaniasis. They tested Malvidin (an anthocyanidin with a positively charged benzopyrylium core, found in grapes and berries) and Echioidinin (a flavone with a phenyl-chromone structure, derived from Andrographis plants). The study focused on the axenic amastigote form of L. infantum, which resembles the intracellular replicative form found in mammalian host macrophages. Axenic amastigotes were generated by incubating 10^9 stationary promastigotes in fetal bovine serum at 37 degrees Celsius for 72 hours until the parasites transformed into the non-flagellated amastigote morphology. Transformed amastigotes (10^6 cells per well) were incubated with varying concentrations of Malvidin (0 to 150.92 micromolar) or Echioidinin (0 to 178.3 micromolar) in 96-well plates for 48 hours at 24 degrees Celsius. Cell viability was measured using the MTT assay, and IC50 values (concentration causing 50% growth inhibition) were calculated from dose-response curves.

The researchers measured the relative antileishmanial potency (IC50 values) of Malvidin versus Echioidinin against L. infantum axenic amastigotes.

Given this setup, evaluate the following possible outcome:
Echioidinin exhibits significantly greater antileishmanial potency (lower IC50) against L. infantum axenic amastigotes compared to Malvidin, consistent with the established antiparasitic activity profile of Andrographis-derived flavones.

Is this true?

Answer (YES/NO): NO